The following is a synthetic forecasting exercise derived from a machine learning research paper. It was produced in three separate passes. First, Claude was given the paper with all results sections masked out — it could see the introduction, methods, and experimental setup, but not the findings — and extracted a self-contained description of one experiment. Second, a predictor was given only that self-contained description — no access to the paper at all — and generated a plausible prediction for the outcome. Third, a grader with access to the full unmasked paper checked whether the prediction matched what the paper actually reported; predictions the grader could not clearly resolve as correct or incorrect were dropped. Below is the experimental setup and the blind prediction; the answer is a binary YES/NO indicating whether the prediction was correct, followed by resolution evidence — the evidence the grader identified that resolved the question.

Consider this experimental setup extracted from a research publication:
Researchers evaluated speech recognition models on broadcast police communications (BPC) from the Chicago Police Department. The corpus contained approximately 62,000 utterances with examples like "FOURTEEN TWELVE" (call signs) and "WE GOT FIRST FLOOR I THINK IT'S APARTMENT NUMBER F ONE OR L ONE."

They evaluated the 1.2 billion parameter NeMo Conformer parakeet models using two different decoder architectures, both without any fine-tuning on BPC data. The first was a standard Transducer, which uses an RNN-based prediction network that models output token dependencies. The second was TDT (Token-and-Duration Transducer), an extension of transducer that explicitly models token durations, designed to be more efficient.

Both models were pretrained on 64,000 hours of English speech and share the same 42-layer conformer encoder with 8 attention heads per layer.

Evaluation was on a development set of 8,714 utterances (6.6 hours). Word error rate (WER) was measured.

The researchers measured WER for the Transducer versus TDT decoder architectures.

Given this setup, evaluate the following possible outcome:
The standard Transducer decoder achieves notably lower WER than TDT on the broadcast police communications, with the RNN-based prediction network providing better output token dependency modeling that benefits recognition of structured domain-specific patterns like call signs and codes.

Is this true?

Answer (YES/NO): NO